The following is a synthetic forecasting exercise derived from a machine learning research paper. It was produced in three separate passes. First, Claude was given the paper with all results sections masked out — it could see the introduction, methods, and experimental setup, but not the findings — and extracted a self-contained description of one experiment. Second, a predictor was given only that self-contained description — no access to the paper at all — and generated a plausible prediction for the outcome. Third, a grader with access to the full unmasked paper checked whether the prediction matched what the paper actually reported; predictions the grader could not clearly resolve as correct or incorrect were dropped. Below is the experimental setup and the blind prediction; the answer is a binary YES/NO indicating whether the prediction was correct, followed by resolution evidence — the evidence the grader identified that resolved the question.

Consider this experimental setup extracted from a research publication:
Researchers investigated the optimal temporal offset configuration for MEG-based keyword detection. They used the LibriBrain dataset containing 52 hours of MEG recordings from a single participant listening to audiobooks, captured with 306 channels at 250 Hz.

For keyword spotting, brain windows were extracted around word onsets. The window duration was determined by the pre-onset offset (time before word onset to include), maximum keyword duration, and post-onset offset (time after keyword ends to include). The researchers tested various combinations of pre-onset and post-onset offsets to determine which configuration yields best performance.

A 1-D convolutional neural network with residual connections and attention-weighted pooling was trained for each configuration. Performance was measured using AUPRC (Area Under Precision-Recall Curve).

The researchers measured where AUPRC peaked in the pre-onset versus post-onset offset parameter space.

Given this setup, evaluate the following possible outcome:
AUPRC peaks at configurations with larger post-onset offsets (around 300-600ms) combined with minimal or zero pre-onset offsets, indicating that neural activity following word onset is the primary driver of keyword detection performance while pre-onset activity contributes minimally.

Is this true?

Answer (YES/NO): NO